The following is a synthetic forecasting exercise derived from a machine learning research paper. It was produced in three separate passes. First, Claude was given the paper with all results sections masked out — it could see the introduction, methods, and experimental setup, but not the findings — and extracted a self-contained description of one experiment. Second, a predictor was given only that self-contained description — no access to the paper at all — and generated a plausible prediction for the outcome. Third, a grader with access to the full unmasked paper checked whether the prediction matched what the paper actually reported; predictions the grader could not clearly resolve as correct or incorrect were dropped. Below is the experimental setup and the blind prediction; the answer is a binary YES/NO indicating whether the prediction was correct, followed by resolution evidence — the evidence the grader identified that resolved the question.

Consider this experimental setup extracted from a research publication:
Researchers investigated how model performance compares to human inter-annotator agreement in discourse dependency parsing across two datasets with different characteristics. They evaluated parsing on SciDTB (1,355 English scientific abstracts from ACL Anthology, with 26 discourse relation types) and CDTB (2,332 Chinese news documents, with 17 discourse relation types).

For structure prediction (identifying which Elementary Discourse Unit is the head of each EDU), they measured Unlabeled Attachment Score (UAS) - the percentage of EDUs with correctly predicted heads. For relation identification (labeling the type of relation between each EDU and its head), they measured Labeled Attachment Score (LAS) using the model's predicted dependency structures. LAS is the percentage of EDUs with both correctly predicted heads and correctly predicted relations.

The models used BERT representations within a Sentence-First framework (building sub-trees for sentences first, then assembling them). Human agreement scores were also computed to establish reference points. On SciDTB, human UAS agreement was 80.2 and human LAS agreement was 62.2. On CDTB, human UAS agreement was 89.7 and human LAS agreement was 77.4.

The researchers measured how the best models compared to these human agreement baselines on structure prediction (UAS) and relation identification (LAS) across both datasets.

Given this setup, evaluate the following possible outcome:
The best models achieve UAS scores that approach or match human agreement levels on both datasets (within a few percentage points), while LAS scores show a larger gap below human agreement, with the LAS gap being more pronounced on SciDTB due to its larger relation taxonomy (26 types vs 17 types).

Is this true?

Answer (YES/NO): NO